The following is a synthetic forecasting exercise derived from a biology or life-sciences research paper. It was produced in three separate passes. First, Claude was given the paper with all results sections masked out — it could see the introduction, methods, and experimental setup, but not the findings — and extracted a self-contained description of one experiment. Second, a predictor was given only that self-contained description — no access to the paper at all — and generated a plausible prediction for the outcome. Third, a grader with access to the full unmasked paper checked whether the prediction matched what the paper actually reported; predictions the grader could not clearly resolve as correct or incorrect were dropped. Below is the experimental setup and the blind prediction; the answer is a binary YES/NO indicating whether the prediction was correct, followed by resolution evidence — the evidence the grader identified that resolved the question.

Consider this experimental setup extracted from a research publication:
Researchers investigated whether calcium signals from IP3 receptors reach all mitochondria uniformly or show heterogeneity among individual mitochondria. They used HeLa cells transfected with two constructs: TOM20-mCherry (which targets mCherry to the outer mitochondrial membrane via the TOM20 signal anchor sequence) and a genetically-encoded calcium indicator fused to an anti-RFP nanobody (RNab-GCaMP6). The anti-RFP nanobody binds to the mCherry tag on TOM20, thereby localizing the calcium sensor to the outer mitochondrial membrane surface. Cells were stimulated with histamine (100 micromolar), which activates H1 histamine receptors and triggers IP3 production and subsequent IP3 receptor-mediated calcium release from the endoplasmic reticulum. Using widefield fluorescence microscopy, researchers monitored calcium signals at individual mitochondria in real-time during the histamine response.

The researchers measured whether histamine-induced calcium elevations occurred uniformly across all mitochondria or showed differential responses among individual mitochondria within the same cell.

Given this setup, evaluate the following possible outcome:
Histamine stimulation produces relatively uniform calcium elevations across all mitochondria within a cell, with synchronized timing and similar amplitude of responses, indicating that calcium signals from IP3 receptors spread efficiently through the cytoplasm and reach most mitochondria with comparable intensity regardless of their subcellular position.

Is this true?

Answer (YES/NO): NO